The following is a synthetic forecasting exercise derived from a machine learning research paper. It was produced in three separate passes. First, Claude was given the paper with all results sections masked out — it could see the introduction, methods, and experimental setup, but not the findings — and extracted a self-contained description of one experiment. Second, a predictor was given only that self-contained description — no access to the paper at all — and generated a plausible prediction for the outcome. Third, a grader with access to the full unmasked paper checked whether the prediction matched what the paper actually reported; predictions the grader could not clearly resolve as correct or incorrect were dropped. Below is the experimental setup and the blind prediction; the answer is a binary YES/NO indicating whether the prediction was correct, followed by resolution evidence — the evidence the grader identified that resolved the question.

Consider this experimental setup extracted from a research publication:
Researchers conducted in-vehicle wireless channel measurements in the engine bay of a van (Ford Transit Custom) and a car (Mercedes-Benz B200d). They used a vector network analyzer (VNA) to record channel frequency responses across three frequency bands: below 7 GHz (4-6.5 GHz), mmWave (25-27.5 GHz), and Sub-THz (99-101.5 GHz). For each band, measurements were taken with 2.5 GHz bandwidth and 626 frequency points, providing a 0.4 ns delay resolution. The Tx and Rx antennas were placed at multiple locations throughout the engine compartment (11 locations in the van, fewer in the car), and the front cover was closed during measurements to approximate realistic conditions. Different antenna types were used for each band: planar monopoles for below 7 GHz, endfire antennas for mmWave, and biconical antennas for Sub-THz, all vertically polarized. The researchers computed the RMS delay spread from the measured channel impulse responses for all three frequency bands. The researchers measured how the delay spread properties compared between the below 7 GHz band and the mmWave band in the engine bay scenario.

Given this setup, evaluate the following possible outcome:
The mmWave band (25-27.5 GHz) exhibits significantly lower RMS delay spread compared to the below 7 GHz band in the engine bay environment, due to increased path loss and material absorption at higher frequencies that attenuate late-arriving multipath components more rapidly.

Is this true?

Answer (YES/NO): NO